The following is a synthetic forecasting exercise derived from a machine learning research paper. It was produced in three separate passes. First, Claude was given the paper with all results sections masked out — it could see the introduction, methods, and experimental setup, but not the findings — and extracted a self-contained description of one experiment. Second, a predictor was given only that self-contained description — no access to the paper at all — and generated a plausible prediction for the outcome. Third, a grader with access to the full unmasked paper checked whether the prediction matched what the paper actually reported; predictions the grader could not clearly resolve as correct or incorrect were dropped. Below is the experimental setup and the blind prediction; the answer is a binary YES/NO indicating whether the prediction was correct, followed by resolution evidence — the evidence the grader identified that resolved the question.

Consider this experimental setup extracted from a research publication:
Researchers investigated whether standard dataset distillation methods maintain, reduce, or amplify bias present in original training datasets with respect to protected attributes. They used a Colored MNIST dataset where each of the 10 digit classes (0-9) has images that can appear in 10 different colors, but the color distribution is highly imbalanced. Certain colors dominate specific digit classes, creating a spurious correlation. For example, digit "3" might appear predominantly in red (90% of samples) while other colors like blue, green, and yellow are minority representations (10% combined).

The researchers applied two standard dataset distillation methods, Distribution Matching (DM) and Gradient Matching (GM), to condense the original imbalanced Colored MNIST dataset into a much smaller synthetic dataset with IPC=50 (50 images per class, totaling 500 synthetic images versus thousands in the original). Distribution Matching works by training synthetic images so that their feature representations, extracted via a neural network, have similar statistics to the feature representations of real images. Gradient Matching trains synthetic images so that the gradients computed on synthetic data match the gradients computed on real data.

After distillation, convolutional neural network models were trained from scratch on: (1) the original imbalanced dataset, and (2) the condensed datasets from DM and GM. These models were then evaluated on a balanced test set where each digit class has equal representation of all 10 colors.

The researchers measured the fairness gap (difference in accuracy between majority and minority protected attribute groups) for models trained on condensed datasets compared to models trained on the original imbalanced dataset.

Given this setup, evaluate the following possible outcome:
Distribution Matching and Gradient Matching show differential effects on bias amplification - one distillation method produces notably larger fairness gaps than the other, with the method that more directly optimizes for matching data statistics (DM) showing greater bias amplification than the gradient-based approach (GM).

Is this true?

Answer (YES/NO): YES